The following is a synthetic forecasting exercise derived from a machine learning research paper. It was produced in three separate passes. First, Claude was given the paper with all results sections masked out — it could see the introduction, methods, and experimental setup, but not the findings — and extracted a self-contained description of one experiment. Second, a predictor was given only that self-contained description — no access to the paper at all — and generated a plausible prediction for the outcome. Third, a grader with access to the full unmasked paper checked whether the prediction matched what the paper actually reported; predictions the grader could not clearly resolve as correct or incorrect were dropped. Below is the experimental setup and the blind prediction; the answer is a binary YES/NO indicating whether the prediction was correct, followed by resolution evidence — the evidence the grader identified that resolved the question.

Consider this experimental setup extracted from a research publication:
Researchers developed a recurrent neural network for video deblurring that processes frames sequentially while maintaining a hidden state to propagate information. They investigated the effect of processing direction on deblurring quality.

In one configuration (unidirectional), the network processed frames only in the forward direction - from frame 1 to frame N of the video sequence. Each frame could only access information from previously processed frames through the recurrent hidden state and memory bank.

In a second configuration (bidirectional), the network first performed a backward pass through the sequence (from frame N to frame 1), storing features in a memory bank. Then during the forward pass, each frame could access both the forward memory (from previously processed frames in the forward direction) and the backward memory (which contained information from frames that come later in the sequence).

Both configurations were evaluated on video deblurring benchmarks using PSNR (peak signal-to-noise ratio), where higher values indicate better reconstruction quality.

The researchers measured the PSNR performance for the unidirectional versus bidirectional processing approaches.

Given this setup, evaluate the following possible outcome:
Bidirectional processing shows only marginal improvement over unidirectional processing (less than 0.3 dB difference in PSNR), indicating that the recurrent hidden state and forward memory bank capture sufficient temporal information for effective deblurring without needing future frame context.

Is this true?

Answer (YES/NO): NO